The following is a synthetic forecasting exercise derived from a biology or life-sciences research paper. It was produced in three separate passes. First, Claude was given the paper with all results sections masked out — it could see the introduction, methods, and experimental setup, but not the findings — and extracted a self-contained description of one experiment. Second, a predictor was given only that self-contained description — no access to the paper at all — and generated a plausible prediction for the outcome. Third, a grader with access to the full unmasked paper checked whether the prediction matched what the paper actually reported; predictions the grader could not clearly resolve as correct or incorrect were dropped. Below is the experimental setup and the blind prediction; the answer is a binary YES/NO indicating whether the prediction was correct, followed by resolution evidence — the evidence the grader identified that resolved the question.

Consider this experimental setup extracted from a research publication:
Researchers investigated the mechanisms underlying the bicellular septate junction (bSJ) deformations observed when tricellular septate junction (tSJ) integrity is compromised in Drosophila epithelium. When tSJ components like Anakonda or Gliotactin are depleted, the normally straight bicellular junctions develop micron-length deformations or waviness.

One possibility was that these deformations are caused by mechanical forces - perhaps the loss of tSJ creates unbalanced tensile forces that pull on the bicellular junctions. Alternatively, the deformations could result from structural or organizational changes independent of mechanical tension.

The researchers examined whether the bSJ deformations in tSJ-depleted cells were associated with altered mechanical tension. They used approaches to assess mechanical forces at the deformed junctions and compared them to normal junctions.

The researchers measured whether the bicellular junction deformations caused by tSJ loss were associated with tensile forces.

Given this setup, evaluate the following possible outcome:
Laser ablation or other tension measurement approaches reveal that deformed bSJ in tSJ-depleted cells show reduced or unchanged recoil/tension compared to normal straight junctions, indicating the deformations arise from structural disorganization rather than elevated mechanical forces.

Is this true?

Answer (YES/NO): YES